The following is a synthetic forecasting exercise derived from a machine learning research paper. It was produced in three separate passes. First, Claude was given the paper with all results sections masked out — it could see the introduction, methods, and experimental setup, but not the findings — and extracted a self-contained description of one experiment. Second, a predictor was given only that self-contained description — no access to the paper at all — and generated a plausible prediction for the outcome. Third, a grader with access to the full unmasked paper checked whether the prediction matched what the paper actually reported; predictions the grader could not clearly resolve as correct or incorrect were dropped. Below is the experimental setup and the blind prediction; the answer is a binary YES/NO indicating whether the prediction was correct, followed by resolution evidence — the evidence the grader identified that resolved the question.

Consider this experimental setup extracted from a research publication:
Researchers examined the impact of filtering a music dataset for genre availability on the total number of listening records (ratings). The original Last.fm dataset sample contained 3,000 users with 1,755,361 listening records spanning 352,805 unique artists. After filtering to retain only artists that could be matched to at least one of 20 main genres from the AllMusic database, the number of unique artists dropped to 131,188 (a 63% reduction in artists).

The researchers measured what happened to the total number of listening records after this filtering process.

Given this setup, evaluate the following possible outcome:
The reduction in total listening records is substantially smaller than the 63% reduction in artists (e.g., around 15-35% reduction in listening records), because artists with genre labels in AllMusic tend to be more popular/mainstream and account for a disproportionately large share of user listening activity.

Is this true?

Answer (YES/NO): YES